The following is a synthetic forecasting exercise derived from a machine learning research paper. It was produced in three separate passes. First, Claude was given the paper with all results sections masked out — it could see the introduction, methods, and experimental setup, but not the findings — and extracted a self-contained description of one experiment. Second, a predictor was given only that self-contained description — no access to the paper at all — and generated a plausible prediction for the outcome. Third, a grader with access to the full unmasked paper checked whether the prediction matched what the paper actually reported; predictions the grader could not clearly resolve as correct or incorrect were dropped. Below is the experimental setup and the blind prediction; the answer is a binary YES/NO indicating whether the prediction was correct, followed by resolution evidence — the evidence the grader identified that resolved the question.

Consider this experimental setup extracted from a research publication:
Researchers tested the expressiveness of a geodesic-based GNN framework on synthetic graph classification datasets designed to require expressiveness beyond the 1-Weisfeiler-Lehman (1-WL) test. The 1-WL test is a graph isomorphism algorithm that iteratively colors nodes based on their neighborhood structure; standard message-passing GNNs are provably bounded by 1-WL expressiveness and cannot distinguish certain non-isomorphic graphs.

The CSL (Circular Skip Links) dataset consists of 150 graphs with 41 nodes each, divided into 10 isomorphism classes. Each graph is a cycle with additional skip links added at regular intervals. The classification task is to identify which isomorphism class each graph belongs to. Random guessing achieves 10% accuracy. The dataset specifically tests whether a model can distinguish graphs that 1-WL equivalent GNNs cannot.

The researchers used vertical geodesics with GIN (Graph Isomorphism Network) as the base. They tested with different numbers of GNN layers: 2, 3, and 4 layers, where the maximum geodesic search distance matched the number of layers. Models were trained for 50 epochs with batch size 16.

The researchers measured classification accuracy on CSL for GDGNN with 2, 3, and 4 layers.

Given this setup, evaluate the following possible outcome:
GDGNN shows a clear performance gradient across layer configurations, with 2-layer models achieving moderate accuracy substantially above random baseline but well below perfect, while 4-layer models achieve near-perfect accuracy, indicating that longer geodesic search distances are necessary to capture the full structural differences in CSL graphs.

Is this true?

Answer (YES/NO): YES